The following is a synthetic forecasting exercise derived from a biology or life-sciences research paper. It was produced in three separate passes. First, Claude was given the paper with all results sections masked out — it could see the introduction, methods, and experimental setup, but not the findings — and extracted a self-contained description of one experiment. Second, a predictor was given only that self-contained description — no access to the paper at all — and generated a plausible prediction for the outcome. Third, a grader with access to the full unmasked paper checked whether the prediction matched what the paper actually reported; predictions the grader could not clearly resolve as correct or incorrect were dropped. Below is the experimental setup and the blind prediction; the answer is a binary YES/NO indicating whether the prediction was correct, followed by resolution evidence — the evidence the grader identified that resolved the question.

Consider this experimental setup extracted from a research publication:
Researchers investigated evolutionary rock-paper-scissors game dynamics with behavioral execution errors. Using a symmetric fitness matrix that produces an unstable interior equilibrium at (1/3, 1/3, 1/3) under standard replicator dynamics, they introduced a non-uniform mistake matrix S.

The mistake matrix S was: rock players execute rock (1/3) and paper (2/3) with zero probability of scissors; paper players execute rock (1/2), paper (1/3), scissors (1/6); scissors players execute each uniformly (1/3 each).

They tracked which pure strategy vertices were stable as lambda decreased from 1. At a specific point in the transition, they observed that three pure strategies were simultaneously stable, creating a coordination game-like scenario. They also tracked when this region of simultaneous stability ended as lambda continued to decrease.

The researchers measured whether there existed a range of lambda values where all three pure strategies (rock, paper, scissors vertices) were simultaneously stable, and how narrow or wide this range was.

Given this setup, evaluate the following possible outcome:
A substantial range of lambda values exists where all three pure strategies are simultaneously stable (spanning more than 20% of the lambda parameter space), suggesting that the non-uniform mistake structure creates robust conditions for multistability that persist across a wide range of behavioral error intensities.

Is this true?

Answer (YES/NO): NO